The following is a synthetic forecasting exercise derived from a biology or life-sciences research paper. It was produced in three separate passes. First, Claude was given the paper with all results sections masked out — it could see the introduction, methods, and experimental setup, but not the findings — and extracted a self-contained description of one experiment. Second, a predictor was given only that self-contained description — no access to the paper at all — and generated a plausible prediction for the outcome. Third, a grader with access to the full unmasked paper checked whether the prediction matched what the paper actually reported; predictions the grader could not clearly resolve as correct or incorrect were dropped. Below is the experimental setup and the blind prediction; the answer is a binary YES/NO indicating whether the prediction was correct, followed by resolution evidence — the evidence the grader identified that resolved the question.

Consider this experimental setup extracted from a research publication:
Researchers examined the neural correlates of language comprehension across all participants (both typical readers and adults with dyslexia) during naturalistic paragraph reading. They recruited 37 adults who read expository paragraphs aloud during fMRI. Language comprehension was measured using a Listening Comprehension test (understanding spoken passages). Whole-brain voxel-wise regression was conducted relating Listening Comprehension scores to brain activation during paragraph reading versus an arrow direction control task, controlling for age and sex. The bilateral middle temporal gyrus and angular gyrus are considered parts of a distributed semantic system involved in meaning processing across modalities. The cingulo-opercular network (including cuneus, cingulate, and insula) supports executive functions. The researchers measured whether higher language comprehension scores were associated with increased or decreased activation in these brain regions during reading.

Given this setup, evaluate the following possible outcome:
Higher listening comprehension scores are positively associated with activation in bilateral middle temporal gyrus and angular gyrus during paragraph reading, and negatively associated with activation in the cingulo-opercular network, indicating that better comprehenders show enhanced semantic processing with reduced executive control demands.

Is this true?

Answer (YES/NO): NO